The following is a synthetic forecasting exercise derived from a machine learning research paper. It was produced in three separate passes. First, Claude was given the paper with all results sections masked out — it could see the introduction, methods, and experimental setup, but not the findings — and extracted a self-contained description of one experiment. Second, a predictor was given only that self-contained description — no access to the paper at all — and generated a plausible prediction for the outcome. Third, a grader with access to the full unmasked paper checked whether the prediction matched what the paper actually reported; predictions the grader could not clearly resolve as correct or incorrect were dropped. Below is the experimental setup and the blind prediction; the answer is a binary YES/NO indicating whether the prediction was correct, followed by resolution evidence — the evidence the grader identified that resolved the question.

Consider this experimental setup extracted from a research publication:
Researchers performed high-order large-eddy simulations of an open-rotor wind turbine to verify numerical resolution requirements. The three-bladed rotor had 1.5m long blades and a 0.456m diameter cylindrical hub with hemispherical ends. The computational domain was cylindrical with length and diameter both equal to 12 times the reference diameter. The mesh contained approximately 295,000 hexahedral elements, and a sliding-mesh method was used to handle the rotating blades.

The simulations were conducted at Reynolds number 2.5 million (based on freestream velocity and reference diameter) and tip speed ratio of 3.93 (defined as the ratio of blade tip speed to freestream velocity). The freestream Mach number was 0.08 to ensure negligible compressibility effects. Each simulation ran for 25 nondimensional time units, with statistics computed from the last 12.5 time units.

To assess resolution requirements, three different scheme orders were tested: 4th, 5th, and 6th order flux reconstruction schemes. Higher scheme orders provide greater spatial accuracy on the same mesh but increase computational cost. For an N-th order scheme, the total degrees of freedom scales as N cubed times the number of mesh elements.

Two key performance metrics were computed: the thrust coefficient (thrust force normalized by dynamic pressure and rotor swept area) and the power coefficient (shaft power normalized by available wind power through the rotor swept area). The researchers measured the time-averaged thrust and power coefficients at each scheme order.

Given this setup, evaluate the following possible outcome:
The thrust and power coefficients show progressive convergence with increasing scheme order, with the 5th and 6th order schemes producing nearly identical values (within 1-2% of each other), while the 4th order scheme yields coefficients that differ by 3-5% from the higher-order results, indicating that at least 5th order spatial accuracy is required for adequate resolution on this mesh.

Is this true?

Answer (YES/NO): NO